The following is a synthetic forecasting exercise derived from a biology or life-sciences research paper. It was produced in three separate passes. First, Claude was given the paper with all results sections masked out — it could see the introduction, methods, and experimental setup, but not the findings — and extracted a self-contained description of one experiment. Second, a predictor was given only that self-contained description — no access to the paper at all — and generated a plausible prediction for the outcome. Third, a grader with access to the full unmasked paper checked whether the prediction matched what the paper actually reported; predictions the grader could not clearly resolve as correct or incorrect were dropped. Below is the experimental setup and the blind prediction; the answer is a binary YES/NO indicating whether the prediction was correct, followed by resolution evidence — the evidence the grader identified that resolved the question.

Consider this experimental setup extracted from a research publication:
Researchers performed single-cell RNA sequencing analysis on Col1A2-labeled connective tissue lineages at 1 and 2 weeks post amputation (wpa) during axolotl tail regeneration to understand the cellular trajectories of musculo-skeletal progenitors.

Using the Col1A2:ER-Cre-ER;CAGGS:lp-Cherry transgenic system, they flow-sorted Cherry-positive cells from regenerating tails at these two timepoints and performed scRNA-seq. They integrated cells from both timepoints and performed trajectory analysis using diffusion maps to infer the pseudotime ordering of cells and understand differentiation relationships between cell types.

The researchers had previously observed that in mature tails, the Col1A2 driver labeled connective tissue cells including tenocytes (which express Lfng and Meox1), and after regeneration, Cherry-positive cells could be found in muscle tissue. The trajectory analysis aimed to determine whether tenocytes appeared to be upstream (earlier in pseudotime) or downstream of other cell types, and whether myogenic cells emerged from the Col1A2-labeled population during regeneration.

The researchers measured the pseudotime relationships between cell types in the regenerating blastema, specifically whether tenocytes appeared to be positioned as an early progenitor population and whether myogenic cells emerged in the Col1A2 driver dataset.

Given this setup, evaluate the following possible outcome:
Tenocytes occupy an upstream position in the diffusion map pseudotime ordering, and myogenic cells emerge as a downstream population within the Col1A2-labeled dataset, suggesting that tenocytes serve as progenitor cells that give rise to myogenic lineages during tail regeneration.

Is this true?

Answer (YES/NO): YES